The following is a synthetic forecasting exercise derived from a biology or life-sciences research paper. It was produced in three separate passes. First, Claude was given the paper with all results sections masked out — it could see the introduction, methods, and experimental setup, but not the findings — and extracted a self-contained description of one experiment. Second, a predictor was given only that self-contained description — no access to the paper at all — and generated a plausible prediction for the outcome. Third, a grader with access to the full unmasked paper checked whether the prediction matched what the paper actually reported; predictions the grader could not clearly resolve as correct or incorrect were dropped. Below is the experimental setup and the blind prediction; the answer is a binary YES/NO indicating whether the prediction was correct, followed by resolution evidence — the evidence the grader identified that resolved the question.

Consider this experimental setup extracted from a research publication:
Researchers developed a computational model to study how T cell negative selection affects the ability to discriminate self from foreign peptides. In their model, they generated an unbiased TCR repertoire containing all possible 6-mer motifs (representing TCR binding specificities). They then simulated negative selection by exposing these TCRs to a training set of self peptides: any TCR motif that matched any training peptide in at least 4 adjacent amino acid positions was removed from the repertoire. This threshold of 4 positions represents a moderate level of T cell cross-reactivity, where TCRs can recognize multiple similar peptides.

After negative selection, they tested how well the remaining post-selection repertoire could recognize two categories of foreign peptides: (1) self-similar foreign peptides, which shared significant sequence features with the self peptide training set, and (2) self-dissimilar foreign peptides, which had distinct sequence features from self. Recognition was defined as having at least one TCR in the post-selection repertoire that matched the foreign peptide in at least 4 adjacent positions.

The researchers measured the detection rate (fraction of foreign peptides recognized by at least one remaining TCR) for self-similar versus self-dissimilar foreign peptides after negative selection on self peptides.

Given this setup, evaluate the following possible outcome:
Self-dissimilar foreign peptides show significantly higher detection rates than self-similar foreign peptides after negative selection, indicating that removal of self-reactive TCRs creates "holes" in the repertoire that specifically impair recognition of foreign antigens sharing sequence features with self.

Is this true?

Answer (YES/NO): YES